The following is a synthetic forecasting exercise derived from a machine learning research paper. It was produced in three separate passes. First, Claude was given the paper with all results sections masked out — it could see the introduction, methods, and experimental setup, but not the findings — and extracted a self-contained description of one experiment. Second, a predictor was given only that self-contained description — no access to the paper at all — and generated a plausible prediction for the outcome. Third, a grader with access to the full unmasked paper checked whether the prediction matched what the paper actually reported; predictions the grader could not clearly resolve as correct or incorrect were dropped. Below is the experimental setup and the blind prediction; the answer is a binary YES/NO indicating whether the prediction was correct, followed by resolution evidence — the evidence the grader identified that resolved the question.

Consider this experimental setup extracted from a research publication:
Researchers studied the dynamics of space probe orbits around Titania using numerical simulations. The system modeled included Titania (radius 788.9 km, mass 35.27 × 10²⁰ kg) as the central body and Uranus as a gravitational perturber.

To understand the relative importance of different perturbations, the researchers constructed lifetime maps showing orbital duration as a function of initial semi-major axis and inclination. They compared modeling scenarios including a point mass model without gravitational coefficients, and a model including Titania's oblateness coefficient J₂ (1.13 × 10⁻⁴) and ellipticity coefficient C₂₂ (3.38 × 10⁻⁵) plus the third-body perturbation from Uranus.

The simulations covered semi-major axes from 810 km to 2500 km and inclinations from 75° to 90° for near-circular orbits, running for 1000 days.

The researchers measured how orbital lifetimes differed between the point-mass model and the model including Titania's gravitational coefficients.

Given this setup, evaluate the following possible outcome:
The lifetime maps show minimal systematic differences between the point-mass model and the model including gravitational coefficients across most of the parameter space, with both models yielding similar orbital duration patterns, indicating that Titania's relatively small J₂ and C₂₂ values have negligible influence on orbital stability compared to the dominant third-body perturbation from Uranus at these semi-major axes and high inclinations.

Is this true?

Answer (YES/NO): NO